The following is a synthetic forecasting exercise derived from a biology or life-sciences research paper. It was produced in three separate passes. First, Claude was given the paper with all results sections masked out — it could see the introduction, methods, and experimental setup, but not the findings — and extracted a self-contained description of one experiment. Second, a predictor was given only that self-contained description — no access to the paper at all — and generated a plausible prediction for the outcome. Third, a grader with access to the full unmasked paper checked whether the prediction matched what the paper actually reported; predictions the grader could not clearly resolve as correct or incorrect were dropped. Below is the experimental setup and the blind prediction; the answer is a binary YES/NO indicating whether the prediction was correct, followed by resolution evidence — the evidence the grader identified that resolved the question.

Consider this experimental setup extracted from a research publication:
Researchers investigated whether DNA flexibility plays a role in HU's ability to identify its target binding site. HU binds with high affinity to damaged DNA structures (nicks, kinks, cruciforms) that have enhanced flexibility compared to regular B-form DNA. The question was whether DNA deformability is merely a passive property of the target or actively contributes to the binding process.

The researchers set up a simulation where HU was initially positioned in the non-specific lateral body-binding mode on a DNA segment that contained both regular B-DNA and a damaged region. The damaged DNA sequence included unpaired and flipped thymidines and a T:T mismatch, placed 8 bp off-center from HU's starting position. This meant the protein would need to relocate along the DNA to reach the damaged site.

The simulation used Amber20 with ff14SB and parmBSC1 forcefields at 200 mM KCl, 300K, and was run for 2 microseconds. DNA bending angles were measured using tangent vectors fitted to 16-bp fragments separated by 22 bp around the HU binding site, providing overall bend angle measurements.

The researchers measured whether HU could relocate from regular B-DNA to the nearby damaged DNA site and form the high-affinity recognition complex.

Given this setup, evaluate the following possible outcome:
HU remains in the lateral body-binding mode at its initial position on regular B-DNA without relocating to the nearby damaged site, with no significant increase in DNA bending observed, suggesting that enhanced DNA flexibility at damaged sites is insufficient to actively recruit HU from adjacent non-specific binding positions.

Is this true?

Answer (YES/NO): NO